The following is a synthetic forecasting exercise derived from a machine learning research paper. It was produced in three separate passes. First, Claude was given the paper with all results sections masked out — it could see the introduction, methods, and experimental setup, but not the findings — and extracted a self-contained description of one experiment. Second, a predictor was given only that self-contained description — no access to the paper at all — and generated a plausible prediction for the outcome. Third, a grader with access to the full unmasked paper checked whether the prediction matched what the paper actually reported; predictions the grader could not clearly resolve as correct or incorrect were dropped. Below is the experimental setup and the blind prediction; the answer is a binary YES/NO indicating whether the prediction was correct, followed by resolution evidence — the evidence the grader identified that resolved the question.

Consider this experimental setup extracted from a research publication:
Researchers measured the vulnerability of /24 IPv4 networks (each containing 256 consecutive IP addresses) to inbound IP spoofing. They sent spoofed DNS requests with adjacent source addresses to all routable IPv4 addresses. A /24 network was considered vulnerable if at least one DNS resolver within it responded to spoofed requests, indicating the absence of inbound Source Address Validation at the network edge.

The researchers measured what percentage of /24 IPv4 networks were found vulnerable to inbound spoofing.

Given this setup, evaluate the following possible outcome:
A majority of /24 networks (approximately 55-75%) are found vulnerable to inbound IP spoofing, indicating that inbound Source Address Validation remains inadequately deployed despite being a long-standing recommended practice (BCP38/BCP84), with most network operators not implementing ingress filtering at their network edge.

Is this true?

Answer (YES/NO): YES